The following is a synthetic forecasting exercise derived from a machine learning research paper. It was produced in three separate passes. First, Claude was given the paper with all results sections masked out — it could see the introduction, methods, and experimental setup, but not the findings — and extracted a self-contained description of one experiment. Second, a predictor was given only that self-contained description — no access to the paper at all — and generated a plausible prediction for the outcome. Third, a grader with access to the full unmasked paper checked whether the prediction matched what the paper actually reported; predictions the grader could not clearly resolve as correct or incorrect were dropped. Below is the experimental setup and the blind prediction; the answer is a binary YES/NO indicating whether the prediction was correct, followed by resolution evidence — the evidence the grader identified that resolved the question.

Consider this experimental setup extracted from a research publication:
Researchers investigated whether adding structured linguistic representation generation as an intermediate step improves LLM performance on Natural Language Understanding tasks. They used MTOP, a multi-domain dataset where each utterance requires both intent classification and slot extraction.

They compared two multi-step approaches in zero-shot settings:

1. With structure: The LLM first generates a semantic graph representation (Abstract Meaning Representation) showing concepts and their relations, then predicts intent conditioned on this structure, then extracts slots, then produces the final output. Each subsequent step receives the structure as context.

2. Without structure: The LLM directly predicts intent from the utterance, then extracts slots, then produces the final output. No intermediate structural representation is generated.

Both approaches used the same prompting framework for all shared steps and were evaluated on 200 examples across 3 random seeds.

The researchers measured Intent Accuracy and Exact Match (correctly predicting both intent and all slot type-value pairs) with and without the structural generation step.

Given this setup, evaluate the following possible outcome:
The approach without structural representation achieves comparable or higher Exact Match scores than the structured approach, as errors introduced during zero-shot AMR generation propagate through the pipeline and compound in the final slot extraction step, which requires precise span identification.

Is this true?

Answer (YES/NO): NO